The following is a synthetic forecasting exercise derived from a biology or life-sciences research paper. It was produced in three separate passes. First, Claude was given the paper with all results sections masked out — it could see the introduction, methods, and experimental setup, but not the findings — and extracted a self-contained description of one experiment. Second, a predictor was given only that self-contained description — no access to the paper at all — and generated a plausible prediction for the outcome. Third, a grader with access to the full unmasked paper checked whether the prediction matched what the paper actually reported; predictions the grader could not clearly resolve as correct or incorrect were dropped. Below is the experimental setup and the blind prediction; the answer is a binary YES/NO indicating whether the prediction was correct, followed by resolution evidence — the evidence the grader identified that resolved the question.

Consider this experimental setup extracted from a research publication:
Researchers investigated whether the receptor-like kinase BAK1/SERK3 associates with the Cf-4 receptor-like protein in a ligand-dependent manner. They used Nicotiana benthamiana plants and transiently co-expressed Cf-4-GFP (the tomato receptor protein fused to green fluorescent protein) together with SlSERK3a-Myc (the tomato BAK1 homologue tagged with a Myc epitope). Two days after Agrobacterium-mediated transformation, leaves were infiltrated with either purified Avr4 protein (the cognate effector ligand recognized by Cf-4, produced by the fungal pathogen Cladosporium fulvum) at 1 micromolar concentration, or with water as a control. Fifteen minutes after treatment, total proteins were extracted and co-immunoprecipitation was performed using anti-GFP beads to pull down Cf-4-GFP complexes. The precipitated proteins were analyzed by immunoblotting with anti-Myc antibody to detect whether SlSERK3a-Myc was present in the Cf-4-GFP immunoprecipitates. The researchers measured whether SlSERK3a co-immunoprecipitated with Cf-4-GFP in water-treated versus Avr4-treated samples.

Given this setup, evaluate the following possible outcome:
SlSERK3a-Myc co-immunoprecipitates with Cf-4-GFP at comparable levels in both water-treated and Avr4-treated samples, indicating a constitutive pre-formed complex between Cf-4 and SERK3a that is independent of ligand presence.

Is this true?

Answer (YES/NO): NO